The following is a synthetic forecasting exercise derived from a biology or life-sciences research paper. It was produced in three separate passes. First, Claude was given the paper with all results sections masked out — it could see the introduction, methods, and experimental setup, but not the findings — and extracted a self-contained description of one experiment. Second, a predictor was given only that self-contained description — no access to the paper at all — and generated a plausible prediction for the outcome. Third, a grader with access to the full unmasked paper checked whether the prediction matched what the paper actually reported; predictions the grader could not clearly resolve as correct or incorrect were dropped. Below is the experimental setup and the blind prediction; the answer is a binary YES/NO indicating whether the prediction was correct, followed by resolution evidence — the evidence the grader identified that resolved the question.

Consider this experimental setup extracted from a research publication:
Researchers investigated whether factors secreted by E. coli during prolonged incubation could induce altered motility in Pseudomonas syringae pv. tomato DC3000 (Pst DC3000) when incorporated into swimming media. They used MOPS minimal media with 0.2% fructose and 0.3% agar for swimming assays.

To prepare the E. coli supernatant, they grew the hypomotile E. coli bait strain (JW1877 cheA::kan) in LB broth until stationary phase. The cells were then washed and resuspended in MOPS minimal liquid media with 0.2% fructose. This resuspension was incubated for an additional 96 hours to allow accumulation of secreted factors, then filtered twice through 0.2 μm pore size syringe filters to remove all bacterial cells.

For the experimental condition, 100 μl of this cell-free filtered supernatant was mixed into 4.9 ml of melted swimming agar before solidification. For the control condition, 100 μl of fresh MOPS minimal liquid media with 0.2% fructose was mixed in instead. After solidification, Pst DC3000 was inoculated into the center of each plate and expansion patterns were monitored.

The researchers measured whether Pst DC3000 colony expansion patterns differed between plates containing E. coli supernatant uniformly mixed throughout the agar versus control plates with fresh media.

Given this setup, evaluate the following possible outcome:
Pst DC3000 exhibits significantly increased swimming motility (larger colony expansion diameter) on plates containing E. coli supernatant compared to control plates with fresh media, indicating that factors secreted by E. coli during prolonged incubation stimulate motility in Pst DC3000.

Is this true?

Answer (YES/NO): NO